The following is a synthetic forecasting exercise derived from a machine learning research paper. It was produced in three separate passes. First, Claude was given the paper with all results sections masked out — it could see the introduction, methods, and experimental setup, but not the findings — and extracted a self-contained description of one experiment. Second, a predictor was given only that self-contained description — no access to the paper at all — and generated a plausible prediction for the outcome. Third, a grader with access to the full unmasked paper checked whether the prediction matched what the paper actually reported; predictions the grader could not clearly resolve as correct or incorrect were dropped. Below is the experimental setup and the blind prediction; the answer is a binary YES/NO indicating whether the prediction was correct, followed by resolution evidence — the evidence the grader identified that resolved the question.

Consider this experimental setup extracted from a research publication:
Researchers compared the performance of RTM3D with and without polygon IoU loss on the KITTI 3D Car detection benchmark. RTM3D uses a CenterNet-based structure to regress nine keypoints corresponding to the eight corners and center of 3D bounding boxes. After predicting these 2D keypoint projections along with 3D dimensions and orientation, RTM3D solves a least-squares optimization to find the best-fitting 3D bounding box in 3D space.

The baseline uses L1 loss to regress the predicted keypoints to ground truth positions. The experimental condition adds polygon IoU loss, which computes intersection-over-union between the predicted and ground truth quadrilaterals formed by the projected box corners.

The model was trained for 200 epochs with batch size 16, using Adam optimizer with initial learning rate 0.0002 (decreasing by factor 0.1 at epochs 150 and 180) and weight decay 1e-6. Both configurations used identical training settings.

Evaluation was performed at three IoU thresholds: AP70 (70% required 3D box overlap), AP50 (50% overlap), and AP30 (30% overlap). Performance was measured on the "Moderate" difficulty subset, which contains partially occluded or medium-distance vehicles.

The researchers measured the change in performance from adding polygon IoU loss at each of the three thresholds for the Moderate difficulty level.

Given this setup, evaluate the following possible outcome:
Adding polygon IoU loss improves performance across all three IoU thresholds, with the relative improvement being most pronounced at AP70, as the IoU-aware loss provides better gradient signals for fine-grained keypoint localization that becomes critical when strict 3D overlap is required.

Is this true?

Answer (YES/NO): NO